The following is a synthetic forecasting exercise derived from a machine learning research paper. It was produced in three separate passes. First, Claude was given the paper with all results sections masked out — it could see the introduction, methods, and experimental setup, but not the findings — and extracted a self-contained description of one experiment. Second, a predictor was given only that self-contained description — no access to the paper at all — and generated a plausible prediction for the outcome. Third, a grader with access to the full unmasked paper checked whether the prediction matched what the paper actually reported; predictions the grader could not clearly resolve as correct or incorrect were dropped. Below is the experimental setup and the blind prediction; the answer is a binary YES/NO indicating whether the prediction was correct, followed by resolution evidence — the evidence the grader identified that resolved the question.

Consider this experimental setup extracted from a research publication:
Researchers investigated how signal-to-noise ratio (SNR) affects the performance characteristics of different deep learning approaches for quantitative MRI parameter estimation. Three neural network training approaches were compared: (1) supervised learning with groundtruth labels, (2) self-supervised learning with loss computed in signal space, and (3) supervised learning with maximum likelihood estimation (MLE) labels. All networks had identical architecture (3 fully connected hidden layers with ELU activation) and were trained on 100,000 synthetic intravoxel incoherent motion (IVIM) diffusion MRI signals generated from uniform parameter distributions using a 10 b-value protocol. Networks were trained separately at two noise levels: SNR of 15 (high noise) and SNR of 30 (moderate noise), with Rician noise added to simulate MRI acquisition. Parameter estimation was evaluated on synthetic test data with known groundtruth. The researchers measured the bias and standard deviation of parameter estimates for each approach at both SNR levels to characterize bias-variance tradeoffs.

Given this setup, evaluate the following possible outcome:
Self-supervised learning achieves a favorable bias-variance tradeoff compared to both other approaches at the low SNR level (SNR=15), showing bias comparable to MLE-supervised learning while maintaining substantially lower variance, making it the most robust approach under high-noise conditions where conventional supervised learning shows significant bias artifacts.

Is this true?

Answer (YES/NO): NO